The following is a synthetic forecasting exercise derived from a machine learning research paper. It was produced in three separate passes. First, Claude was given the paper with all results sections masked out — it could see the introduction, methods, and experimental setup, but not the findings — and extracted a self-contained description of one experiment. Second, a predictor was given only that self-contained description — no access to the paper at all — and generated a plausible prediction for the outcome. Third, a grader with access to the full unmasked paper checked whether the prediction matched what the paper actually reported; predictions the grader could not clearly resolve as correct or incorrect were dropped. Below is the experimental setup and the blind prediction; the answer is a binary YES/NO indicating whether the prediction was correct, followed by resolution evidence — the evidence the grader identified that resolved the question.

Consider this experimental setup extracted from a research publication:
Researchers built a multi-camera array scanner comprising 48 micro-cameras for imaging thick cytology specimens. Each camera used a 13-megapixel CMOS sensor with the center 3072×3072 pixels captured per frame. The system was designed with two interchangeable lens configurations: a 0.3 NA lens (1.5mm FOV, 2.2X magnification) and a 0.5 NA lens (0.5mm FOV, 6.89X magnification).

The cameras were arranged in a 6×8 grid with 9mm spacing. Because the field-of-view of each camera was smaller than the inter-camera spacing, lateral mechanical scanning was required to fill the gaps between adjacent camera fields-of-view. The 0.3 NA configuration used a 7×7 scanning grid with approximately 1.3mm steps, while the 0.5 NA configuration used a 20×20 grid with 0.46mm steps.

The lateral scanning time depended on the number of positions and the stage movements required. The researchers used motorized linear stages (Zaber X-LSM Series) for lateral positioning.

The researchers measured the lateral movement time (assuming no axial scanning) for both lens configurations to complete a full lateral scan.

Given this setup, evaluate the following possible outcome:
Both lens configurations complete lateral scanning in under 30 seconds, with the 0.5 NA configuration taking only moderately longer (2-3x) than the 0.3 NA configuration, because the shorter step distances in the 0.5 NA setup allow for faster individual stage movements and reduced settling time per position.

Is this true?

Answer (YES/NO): NO